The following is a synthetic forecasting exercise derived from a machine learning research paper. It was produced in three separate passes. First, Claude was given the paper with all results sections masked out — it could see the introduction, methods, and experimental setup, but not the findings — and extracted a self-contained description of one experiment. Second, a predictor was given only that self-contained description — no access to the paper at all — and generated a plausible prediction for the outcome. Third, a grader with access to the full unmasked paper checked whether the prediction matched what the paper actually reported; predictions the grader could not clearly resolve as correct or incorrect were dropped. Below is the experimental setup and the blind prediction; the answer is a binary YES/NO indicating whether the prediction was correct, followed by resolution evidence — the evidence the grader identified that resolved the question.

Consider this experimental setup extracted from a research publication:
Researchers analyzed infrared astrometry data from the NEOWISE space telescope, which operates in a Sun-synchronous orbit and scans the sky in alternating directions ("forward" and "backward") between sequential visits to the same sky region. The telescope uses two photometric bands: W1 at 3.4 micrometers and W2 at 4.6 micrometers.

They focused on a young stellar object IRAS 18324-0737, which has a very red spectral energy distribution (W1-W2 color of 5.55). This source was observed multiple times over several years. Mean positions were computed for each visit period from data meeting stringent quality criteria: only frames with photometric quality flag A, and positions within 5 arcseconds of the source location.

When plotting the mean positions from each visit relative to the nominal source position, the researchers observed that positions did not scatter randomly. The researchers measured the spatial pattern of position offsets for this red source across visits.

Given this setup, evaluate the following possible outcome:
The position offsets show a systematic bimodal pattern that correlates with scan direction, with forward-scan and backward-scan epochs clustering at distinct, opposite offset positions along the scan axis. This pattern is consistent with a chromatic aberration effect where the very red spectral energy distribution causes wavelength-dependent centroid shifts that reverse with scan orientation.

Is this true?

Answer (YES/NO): YES